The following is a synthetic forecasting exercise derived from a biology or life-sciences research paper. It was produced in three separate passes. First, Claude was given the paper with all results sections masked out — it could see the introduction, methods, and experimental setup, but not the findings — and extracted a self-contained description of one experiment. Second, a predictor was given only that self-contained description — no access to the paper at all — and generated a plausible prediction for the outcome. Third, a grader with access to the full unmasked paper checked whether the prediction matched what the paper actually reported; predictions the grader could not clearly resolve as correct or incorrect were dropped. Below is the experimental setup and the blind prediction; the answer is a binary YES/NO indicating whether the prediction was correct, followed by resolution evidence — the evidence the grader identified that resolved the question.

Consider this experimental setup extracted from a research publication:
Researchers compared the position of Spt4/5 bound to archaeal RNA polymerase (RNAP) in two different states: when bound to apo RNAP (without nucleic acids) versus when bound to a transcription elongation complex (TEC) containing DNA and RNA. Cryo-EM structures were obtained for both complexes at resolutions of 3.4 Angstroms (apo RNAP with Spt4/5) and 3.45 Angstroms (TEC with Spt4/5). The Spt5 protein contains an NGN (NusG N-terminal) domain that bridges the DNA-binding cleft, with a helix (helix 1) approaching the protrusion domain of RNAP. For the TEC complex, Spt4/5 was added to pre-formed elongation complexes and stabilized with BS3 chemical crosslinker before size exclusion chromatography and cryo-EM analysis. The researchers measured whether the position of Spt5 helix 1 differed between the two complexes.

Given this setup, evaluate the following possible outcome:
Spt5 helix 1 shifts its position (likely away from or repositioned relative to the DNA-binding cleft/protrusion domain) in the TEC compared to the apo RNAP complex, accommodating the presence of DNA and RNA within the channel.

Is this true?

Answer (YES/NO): YES